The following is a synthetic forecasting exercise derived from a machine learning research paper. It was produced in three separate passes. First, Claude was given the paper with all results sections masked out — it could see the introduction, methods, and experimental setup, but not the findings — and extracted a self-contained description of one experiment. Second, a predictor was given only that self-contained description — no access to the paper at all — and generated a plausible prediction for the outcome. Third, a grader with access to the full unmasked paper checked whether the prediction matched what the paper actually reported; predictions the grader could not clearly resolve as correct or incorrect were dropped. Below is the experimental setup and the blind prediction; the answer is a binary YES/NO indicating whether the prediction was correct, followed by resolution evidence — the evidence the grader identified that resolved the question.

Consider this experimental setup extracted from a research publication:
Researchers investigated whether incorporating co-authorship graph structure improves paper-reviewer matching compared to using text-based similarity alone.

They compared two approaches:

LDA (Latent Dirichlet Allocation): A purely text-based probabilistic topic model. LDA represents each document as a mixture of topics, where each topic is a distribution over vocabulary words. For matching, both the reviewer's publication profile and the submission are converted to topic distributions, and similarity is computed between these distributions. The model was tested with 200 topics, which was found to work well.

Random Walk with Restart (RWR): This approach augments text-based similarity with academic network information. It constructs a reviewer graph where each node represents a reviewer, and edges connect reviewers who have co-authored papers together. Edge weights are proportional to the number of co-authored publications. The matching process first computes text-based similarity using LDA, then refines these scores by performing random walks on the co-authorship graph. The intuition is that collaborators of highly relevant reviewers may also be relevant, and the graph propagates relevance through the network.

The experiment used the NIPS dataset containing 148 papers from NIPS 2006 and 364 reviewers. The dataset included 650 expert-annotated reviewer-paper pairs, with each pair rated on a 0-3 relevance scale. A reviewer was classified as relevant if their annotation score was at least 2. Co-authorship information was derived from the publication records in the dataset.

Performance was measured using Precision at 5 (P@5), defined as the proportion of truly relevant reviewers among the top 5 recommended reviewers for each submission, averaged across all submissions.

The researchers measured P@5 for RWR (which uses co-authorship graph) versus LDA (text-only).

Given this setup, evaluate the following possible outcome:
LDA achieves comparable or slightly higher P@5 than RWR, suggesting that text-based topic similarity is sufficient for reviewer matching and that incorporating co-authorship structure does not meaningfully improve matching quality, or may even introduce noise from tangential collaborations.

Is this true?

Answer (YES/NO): YES